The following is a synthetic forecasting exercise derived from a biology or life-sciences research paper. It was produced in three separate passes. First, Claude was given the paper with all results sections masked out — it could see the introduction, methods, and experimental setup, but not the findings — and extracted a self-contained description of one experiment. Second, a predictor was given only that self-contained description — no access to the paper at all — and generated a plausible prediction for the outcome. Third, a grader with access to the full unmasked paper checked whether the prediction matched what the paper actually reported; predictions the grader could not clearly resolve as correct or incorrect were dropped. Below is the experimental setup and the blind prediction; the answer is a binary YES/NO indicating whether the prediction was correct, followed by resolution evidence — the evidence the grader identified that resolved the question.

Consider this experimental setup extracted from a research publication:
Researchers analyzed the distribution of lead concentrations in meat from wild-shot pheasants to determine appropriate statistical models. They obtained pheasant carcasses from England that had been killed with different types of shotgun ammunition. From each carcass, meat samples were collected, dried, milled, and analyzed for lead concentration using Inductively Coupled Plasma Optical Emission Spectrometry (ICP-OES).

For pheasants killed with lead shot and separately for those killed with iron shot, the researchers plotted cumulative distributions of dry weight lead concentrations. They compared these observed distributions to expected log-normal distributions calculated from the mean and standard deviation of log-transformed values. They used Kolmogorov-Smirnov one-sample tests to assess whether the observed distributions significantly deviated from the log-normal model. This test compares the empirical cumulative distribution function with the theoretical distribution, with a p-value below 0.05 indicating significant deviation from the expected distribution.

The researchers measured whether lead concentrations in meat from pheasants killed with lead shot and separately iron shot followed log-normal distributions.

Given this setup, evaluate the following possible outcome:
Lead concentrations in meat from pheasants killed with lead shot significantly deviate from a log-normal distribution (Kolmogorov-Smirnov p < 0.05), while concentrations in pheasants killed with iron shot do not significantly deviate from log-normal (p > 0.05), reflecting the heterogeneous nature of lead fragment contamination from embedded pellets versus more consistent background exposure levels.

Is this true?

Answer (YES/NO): NO